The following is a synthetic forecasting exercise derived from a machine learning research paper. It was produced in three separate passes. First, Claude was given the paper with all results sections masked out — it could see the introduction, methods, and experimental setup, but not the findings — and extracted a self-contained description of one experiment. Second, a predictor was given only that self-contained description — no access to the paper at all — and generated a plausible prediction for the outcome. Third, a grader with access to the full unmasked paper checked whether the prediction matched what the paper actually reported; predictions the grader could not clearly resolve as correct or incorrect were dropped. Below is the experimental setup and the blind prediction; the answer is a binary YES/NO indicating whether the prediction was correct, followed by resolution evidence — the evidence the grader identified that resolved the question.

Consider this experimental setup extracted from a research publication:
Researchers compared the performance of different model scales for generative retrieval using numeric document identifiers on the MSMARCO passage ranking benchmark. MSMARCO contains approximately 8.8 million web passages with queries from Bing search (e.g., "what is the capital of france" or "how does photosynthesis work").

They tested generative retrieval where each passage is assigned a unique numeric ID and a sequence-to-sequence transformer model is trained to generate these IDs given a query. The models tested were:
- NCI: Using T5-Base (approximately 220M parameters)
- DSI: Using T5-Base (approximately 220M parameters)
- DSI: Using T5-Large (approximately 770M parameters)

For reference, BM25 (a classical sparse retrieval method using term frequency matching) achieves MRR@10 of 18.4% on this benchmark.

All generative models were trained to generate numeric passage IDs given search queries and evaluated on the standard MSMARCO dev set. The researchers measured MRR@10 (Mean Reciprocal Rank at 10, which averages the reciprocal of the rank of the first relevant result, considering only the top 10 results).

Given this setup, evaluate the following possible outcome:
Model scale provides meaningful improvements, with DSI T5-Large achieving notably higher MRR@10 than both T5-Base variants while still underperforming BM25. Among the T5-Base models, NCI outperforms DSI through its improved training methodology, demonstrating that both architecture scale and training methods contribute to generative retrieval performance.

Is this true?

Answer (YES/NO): NO